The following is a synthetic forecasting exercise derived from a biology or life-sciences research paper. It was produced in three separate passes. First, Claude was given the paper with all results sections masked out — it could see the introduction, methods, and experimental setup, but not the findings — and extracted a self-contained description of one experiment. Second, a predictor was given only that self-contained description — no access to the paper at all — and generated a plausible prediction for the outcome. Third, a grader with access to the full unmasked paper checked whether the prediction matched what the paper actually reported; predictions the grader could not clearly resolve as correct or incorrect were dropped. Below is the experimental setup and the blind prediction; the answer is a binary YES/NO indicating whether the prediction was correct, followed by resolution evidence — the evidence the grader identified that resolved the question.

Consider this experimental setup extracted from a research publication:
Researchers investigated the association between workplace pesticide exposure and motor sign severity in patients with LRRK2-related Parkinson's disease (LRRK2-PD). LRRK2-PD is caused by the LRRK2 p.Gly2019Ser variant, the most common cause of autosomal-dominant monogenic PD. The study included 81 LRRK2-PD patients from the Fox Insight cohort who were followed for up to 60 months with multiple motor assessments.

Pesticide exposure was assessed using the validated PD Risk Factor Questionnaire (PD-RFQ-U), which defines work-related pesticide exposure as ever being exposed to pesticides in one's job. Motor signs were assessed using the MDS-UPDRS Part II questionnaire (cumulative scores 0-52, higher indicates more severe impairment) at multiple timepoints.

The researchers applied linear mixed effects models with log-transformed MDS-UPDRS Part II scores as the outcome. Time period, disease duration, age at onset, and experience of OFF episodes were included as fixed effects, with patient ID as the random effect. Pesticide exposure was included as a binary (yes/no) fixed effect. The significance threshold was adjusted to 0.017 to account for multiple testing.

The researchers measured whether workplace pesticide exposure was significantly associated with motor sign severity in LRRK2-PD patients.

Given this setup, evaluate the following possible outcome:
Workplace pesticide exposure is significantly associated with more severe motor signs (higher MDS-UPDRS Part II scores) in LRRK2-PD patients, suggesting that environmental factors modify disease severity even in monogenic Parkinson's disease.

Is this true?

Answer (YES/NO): NO